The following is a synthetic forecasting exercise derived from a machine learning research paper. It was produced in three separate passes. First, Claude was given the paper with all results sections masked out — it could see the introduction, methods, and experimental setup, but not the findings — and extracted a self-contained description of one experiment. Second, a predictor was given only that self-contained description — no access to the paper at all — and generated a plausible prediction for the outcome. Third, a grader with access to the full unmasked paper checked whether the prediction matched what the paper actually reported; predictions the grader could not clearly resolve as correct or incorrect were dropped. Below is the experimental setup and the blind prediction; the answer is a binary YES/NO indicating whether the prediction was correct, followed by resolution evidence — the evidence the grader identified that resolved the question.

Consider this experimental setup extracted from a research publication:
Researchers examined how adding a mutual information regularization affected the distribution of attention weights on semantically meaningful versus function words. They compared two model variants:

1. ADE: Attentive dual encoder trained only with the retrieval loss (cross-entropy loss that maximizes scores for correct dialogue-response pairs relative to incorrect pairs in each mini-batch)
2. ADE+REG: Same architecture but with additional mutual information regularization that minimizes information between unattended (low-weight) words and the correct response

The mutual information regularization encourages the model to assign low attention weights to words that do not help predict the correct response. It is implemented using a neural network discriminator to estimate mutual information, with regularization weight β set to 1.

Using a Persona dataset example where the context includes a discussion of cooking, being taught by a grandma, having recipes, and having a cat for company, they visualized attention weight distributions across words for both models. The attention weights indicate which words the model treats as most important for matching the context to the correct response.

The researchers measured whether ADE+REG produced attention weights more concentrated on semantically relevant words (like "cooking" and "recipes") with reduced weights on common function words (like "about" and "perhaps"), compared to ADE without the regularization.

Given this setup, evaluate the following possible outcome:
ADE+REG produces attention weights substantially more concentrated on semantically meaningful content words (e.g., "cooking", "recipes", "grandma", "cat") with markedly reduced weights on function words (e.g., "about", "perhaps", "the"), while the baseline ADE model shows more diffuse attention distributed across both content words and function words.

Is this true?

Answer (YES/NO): YES